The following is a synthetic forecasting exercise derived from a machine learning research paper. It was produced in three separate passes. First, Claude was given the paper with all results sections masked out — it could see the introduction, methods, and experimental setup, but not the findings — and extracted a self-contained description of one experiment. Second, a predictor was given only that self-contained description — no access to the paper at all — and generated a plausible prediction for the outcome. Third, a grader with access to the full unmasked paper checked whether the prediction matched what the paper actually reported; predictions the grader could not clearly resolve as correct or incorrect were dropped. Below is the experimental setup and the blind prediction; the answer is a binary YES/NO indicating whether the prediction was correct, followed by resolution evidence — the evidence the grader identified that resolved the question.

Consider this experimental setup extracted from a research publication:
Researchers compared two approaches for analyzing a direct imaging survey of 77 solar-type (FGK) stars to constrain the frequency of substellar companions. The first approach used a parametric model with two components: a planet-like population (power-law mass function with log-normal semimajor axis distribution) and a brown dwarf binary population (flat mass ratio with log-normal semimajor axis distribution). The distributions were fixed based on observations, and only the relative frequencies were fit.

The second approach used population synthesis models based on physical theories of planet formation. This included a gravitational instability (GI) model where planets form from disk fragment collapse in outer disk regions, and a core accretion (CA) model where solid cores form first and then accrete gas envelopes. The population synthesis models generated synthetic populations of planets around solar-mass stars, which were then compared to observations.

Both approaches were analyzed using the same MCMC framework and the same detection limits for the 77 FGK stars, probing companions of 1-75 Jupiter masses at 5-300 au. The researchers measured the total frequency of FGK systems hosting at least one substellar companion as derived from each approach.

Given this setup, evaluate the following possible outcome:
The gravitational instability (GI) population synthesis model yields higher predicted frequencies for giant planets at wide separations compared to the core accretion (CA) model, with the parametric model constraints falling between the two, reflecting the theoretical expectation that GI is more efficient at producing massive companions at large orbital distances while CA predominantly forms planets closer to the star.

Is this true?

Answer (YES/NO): NO